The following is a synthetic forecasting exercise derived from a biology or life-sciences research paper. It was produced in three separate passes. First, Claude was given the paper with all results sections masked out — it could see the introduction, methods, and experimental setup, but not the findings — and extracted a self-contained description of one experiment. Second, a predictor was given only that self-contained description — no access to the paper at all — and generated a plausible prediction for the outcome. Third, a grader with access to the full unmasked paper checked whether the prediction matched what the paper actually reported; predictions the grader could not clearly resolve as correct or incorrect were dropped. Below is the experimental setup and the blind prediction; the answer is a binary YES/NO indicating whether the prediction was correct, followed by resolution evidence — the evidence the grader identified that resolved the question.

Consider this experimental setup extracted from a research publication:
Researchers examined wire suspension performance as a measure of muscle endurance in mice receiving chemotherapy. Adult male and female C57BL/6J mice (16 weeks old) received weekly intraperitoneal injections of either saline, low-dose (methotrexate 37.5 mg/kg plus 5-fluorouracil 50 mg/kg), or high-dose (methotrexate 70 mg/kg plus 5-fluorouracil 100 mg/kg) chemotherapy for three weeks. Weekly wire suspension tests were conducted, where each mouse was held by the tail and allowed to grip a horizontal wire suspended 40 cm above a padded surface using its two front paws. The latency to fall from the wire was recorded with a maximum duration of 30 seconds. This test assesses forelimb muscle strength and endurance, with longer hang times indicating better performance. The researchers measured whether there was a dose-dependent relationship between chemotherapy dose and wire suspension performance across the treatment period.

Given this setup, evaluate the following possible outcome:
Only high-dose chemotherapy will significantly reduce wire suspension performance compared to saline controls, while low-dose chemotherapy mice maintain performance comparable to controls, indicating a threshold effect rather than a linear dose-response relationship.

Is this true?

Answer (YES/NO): NO